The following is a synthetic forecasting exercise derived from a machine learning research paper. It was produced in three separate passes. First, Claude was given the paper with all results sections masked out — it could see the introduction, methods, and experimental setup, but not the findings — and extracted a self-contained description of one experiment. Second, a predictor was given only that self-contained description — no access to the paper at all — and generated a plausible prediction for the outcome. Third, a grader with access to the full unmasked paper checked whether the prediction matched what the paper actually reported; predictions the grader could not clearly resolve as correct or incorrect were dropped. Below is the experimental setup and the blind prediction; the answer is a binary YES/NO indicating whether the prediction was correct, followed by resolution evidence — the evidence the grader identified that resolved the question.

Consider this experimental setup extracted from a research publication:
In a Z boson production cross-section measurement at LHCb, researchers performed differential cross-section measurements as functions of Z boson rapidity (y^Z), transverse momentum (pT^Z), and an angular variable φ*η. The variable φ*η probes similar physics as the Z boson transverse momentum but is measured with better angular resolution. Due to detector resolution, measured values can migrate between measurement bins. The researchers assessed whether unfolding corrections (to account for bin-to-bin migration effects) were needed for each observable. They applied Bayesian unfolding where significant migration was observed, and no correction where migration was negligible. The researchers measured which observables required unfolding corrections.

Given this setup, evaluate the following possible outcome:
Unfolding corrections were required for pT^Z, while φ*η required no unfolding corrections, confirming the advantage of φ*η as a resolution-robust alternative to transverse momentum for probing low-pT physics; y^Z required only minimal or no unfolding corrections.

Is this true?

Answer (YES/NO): YES